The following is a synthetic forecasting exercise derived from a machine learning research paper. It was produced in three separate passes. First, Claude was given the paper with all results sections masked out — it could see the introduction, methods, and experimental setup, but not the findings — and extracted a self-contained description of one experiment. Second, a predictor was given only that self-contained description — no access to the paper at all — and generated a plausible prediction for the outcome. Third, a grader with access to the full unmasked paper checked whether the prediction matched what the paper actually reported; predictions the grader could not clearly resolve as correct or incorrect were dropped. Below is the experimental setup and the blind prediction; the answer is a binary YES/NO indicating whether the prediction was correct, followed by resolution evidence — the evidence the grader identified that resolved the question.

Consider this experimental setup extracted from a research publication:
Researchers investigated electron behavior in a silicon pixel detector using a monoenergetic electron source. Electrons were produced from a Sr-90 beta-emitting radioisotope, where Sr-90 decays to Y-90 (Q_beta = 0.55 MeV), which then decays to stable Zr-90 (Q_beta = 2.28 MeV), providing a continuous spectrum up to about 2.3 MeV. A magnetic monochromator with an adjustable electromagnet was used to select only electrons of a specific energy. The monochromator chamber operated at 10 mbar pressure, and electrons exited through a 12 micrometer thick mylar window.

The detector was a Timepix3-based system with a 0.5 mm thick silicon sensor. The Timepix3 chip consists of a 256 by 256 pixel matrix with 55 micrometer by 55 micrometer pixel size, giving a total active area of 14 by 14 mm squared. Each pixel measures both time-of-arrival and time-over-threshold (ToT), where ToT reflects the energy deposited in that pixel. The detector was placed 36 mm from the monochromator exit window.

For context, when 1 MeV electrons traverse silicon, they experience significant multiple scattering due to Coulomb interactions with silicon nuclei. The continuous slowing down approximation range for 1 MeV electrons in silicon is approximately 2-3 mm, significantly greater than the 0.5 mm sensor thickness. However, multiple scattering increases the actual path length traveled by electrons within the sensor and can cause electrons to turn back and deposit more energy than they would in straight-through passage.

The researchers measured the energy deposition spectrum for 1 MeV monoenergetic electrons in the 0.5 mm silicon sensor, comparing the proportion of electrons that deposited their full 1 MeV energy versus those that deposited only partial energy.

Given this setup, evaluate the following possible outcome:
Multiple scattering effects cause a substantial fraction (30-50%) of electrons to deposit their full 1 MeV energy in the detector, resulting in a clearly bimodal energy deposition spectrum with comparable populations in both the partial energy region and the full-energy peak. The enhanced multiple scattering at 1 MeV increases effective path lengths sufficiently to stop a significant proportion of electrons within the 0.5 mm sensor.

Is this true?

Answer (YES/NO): NO